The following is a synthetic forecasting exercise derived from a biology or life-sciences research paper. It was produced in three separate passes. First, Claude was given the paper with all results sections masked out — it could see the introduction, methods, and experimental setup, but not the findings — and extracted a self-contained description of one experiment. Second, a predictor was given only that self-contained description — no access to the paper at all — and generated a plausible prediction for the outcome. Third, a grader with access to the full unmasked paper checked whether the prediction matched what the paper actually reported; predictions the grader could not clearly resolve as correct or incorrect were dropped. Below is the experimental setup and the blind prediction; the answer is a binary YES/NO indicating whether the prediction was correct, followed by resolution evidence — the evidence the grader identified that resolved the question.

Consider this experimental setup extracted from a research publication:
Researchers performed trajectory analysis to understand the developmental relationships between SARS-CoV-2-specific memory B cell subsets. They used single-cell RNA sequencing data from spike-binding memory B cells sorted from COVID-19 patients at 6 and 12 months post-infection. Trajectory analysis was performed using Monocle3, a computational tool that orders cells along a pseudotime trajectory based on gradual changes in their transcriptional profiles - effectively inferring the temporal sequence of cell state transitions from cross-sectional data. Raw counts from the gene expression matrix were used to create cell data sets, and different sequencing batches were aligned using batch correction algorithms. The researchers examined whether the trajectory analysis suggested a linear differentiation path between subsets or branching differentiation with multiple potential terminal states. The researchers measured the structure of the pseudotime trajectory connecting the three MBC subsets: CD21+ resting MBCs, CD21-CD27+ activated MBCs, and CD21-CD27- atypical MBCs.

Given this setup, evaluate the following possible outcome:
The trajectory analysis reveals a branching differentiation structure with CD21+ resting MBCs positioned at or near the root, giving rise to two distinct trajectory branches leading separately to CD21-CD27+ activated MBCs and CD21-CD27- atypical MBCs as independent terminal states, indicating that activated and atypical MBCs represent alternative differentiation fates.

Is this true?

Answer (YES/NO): YES